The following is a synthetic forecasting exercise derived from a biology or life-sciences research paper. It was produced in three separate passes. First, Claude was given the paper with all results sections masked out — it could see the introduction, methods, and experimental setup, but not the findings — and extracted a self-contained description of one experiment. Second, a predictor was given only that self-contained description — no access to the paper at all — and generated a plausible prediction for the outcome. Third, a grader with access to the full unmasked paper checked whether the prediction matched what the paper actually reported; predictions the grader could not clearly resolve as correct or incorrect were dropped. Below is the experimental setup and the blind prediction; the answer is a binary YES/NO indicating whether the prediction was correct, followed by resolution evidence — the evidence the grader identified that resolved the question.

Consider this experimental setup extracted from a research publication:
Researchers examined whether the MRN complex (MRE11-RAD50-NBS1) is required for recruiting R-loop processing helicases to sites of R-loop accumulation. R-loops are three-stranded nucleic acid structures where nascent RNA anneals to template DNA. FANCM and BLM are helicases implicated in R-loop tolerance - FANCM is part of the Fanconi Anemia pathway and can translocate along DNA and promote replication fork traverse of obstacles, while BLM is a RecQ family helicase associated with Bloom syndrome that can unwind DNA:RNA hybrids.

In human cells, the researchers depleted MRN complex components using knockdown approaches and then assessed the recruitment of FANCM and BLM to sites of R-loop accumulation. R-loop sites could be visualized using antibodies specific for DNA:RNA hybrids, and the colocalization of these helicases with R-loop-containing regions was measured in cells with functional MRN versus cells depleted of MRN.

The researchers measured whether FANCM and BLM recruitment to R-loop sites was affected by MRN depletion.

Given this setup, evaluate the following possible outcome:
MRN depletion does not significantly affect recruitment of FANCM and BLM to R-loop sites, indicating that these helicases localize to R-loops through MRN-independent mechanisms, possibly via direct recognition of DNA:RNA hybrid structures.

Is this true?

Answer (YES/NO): NO